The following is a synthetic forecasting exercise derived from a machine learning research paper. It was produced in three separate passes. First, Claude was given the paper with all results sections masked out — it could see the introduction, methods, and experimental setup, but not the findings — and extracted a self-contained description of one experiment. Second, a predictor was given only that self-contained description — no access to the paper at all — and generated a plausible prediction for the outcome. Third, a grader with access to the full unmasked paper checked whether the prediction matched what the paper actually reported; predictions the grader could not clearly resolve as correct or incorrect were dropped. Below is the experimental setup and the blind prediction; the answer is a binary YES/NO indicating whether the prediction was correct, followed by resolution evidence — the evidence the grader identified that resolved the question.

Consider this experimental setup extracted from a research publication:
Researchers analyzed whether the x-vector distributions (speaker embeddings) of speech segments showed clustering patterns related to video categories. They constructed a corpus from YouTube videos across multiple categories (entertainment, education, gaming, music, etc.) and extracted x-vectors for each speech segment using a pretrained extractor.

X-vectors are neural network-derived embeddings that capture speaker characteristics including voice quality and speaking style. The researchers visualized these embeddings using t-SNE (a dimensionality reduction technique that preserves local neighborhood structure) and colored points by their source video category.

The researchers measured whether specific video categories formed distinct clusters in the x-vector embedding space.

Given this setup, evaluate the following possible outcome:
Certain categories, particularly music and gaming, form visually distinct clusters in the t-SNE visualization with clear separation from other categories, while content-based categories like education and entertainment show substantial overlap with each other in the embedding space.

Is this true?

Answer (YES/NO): NO